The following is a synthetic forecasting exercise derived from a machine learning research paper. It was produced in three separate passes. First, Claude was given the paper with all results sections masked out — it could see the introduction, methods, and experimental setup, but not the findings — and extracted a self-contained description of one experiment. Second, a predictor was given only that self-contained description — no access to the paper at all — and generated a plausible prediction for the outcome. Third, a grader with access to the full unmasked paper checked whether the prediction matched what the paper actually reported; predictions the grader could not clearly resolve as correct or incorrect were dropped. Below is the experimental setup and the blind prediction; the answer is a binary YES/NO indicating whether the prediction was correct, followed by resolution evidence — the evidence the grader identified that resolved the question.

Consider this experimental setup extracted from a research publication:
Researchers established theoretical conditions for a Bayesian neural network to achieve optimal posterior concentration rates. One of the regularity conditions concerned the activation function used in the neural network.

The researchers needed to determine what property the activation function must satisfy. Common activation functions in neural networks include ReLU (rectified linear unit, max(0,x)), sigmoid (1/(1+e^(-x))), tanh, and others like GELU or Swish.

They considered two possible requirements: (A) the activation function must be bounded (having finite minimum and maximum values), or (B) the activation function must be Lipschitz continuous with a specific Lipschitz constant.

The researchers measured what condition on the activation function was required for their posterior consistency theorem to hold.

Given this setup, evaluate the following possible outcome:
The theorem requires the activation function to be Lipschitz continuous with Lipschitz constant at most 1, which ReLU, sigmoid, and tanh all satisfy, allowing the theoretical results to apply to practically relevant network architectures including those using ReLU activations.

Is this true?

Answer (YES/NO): YES